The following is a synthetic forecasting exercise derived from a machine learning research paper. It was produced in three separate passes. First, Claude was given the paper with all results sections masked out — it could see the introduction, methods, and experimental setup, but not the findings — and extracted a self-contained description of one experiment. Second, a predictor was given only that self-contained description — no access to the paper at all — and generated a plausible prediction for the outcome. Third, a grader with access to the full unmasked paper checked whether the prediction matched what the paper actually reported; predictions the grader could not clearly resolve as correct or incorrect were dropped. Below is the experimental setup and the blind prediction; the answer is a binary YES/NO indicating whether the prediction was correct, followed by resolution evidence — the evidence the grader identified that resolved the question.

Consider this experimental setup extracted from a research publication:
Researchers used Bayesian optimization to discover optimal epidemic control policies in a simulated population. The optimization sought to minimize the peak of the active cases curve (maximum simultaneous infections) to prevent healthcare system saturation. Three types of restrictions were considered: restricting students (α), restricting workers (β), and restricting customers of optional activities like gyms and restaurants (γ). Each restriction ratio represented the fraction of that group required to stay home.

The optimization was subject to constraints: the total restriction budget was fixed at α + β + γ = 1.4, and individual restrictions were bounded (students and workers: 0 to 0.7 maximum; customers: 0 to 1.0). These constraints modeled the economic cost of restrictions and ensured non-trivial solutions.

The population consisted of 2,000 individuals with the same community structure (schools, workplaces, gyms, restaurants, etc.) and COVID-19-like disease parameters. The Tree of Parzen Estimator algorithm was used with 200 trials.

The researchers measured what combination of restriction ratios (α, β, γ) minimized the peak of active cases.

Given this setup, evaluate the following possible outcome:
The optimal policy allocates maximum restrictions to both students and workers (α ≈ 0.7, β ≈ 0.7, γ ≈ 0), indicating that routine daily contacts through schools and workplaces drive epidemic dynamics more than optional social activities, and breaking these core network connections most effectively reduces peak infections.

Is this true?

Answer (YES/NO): NO